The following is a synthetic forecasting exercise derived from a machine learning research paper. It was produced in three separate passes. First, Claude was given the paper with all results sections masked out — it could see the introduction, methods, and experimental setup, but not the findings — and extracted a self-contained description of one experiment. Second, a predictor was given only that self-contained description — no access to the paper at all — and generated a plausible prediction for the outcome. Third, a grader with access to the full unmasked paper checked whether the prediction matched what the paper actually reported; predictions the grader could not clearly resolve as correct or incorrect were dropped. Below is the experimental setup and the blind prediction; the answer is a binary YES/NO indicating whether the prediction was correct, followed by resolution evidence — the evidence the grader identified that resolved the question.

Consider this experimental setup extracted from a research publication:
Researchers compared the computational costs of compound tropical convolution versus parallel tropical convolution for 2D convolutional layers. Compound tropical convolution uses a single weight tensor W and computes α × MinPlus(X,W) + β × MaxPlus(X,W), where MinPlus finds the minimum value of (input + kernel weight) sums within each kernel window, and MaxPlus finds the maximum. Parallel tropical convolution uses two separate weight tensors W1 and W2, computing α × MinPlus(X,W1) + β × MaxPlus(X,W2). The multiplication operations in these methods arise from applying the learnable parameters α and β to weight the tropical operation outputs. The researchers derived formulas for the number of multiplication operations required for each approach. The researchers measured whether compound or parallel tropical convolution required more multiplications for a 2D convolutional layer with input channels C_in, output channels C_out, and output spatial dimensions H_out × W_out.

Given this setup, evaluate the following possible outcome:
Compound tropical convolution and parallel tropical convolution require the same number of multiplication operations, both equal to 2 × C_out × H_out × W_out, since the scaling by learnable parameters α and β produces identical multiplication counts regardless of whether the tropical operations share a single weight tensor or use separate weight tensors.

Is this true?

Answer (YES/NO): NO